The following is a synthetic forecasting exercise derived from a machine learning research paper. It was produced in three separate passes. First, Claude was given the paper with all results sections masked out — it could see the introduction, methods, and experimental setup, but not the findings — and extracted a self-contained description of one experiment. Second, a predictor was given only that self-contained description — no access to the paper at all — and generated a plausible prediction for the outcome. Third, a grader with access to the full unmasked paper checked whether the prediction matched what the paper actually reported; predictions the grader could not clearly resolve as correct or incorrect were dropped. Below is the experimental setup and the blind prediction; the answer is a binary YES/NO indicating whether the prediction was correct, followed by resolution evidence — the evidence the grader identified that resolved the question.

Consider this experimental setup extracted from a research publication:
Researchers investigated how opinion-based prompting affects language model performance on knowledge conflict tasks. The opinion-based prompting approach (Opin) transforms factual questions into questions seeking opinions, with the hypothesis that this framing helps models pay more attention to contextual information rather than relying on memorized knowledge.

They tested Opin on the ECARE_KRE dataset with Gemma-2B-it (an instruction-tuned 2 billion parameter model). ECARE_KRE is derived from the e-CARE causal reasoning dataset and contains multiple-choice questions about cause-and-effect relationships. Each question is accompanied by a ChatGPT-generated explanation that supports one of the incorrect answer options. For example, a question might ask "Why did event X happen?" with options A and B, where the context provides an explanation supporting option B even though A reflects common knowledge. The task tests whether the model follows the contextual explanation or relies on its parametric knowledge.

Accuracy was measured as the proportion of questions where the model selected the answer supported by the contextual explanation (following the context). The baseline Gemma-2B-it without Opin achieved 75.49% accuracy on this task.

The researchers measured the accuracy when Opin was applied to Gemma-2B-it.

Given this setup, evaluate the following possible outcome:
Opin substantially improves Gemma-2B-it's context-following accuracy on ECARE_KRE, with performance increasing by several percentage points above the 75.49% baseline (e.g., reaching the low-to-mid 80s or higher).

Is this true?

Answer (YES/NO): NO